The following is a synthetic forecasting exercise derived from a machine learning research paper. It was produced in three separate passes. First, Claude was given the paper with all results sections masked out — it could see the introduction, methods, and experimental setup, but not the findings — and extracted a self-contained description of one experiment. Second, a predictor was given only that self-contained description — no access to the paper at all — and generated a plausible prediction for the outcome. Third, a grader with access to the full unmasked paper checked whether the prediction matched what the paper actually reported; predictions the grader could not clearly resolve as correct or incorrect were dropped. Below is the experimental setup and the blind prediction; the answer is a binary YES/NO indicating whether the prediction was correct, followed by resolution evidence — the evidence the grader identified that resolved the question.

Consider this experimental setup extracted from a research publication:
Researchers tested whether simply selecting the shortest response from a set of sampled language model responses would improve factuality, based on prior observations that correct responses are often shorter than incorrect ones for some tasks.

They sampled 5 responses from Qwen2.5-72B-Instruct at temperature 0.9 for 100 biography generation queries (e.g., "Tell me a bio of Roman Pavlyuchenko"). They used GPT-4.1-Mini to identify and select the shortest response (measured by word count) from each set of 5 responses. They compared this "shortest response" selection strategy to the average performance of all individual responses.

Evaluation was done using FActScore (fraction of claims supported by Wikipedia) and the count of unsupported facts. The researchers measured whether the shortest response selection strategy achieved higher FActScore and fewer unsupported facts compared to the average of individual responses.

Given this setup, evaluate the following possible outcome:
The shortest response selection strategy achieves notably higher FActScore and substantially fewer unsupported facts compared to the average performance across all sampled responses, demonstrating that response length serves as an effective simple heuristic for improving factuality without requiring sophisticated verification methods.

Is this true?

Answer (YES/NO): NO